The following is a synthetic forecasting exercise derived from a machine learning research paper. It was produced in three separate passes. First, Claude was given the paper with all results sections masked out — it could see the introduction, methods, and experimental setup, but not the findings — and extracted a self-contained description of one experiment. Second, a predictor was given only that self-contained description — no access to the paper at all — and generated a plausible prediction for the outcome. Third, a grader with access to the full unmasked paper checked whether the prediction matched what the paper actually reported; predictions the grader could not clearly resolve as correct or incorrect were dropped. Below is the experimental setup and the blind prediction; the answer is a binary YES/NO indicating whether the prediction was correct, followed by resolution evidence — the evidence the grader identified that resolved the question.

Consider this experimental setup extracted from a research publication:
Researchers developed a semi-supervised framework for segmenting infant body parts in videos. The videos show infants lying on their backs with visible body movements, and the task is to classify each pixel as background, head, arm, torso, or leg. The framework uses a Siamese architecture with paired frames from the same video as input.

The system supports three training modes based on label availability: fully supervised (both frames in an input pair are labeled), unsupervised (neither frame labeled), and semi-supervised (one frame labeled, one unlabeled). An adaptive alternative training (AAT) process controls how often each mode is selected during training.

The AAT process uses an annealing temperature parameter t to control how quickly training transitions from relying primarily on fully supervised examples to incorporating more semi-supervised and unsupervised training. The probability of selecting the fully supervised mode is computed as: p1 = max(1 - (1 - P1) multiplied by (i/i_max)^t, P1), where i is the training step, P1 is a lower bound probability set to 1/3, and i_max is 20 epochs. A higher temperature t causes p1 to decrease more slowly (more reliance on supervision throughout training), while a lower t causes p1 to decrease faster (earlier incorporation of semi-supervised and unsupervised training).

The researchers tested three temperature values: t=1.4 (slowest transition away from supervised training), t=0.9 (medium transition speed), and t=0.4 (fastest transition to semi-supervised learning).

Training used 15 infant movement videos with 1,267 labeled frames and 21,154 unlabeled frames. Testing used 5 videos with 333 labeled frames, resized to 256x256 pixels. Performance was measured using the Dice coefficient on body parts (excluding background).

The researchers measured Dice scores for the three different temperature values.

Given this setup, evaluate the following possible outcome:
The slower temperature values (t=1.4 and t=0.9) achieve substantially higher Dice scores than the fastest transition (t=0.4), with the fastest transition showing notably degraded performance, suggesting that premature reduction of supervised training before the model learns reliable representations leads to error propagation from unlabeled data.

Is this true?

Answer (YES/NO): NO